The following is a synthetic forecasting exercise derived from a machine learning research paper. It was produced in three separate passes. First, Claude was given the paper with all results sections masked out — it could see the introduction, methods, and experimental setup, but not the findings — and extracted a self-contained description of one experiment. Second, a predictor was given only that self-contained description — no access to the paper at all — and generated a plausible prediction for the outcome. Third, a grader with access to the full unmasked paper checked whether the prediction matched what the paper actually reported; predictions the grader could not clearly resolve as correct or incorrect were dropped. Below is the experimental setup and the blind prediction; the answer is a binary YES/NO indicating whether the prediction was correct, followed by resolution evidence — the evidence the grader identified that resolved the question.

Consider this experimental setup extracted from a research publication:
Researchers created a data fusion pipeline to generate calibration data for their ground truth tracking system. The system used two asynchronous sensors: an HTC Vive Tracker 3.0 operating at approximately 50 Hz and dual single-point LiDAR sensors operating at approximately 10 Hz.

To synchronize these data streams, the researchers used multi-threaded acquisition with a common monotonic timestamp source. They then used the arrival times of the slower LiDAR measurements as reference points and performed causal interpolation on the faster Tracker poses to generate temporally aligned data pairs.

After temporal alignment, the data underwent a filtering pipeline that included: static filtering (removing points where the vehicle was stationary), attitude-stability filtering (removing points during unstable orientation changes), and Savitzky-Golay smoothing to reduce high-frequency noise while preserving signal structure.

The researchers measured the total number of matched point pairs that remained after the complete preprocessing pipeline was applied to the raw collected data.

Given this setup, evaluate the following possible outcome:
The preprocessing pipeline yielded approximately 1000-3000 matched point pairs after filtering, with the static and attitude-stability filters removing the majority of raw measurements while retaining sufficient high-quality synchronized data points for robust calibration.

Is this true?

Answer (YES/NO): NO